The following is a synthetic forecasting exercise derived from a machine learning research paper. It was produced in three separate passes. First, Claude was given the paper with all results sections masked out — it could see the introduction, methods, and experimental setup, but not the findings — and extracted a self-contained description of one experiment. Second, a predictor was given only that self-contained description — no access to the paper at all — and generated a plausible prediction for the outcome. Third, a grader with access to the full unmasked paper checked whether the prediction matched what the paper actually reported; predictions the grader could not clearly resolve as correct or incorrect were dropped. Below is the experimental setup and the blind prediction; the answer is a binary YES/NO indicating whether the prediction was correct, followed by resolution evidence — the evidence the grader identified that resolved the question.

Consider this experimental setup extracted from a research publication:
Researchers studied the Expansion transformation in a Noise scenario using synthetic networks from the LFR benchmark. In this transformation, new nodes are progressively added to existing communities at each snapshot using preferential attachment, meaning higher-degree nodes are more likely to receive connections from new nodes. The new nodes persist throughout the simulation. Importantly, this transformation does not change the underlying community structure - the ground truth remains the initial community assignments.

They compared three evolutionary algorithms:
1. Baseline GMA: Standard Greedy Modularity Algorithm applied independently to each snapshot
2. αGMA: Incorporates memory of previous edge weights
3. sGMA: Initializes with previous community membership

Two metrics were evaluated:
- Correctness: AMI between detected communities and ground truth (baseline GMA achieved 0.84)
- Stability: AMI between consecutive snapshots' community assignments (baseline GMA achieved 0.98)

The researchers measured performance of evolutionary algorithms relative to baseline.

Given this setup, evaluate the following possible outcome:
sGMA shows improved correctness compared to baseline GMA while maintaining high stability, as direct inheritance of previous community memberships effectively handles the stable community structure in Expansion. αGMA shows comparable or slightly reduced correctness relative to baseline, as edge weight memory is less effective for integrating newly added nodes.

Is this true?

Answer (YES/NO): NO